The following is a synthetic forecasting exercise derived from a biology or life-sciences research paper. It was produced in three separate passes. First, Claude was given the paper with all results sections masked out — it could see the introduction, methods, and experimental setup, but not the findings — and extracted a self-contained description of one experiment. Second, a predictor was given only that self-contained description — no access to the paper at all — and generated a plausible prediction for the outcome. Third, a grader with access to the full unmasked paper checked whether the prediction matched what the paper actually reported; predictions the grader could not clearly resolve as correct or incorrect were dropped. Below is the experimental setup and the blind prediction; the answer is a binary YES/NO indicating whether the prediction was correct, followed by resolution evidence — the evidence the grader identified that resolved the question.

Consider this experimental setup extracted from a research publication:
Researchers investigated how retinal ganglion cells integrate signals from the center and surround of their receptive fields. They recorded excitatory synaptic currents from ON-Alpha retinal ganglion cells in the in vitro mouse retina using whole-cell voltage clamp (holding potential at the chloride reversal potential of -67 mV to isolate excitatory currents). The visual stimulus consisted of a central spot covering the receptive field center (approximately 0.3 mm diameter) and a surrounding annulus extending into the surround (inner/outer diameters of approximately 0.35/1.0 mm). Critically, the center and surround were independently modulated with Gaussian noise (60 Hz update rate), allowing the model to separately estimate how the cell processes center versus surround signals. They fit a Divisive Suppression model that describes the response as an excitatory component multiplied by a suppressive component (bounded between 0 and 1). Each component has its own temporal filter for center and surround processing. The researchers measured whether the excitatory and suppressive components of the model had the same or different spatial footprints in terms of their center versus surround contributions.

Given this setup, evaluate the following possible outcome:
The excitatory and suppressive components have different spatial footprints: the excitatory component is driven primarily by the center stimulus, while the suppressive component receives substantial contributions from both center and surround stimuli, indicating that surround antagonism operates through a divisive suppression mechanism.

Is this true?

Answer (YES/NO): NO